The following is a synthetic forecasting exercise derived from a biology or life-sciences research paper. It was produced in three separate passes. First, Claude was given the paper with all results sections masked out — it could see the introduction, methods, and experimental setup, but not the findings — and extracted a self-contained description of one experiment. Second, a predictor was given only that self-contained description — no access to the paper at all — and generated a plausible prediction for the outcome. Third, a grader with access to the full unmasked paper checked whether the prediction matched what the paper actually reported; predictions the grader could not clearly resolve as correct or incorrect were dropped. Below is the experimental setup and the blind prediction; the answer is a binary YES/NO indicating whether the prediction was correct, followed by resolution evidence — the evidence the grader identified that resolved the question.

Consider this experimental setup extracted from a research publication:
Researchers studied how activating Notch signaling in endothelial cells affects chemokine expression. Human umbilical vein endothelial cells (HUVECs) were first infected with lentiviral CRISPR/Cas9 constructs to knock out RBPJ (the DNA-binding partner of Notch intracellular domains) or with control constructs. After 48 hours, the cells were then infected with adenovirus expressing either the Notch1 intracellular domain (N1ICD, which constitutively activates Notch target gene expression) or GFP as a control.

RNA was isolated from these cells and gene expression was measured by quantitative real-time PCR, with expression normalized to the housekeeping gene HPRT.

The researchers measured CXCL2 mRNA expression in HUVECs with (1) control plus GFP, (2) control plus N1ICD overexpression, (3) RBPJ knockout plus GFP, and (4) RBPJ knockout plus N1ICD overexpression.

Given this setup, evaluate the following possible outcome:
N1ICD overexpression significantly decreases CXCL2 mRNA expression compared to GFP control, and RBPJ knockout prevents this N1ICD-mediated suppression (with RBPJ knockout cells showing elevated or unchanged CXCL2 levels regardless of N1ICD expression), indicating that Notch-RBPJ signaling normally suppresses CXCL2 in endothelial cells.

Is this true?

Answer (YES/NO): NO